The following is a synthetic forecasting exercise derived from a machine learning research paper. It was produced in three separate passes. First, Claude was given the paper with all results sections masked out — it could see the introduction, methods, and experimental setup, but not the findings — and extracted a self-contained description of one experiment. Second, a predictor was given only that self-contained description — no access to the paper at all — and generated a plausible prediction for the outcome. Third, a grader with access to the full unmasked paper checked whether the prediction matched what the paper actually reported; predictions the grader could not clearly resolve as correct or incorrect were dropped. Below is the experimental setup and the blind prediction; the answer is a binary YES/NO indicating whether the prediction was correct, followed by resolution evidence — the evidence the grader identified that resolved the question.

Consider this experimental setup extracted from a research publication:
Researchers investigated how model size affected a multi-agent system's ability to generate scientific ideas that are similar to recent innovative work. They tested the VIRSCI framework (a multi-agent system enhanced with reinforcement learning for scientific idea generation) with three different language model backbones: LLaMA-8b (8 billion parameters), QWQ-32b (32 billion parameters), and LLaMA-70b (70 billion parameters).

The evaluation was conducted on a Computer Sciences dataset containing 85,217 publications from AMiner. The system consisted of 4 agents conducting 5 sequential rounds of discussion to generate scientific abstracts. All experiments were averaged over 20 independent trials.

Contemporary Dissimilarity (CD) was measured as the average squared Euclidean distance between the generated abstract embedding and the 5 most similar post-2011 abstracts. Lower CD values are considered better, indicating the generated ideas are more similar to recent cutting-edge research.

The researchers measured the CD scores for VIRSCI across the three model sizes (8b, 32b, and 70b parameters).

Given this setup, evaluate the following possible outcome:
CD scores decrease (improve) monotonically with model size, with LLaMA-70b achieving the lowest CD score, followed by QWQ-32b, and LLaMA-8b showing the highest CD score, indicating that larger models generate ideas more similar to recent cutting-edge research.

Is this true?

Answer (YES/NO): NO